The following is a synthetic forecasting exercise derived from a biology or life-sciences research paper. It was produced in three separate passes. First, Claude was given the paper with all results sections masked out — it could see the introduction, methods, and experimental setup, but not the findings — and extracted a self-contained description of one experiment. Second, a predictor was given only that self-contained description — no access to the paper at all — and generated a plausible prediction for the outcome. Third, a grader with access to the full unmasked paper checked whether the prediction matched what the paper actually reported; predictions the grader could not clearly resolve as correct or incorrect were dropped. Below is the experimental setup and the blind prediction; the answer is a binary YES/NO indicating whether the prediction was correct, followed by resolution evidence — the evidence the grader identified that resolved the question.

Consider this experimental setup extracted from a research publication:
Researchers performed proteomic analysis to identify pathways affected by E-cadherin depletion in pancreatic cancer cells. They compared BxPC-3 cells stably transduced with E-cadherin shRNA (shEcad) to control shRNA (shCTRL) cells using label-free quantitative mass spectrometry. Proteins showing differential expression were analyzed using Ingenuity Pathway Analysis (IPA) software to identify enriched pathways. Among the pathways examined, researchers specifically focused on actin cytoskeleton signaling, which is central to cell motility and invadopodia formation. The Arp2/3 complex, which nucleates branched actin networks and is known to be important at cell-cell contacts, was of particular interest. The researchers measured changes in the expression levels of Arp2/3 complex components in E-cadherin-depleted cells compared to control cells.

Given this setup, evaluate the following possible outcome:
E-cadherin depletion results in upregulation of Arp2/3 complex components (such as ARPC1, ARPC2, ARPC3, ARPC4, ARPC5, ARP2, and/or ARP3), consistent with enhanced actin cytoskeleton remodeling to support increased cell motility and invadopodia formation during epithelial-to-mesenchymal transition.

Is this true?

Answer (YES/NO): NO